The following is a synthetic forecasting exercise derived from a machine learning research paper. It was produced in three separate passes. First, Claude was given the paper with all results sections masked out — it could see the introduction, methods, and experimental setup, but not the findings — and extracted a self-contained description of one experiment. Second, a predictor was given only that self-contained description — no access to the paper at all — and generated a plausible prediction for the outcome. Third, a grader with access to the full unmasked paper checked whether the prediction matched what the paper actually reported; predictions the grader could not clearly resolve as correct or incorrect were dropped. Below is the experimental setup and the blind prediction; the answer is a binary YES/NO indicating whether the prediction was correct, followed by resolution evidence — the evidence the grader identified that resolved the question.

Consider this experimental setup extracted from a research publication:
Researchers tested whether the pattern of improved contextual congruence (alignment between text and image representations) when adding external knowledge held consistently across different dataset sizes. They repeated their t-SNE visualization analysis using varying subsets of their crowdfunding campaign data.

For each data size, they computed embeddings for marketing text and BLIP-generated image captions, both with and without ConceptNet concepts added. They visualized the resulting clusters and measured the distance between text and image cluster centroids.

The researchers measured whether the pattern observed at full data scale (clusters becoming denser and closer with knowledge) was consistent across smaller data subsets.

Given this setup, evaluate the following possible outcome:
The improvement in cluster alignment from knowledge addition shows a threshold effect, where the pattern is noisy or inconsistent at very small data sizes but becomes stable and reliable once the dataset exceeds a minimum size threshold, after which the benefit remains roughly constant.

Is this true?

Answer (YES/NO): NO